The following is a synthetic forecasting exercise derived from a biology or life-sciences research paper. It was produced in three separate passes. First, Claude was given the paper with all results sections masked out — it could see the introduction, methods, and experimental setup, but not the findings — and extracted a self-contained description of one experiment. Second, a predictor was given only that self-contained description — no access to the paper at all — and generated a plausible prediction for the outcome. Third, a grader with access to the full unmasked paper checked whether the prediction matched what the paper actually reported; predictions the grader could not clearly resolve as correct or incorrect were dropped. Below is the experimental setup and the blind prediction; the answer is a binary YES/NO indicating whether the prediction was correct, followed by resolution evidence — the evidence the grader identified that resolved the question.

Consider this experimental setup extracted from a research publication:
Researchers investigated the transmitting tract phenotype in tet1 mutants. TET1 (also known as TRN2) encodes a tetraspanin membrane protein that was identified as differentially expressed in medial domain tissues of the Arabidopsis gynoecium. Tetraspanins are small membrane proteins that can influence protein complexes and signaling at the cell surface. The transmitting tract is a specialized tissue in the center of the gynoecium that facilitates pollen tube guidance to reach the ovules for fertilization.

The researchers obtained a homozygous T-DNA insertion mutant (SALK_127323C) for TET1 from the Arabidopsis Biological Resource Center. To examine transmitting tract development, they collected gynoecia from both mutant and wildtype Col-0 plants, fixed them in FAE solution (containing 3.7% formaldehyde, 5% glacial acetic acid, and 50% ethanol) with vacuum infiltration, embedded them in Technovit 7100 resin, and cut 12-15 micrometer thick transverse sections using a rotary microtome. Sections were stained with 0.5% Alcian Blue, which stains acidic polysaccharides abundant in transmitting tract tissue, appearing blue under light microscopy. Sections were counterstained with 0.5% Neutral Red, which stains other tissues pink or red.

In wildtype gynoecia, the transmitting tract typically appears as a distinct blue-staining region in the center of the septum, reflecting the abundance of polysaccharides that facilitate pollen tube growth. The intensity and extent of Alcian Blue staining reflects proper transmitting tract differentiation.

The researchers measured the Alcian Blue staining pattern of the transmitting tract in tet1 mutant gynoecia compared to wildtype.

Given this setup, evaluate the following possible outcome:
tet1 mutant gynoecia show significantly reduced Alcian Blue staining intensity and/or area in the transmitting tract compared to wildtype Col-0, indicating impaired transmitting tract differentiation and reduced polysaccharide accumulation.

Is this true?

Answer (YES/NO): YES